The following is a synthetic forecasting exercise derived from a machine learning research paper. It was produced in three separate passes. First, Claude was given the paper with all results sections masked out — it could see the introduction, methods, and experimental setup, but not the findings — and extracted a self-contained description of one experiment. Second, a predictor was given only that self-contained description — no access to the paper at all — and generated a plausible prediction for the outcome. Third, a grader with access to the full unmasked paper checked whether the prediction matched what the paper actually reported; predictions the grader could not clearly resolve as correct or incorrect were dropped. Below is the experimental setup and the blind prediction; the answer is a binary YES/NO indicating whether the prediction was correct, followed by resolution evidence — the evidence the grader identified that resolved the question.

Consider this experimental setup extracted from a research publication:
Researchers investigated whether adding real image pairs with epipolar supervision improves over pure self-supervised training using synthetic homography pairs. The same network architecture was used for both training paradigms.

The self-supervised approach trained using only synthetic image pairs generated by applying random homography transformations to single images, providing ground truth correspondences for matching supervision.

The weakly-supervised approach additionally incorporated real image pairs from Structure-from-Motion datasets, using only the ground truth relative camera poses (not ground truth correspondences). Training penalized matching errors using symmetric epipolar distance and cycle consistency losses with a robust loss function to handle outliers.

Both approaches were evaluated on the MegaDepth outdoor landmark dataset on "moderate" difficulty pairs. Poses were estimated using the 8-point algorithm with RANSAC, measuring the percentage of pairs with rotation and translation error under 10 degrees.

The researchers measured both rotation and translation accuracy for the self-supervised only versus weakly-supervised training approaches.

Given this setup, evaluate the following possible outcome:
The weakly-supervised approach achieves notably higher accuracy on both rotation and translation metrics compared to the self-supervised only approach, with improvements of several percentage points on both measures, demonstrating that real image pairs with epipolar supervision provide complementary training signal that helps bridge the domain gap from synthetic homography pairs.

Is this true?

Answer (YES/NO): YES